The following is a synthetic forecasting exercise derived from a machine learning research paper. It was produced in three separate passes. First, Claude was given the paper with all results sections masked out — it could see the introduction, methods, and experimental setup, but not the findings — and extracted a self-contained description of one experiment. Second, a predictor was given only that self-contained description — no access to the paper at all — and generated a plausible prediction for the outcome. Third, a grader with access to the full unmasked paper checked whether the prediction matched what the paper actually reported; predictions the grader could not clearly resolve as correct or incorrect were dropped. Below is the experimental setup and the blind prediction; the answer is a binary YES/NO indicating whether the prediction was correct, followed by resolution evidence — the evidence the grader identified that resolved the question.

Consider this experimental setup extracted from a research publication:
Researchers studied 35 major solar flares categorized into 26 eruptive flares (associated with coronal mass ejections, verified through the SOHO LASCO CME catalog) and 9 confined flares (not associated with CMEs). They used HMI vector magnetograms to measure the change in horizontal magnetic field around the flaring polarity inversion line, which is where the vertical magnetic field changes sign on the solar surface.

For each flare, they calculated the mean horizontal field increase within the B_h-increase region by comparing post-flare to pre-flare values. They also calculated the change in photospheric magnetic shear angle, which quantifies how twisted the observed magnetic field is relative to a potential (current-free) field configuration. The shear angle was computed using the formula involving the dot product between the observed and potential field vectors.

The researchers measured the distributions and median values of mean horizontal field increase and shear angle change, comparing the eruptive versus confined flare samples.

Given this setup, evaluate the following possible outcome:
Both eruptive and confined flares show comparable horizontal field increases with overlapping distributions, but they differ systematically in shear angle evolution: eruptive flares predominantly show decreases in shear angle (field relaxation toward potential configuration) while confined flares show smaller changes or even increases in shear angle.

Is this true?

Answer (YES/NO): NO